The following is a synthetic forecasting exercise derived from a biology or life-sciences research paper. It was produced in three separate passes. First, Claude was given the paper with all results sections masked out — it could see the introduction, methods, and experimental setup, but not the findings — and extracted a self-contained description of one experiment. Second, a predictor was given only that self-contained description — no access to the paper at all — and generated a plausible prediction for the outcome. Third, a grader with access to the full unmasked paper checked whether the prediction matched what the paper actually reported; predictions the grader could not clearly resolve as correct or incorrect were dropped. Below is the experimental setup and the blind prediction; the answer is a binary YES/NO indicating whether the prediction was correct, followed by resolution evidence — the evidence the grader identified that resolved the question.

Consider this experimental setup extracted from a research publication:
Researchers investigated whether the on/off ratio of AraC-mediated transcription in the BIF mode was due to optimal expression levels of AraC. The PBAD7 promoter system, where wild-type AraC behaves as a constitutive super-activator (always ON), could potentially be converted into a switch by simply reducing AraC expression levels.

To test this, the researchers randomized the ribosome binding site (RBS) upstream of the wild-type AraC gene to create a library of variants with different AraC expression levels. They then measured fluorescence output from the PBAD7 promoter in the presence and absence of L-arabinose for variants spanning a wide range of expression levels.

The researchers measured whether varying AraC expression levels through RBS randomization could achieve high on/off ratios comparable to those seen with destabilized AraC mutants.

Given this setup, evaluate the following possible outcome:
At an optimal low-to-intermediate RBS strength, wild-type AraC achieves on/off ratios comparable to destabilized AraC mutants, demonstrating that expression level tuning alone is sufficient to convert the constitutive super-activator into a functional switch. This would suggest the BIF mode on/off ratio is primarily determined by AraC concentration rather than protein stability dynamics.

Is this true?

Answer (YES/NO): NO